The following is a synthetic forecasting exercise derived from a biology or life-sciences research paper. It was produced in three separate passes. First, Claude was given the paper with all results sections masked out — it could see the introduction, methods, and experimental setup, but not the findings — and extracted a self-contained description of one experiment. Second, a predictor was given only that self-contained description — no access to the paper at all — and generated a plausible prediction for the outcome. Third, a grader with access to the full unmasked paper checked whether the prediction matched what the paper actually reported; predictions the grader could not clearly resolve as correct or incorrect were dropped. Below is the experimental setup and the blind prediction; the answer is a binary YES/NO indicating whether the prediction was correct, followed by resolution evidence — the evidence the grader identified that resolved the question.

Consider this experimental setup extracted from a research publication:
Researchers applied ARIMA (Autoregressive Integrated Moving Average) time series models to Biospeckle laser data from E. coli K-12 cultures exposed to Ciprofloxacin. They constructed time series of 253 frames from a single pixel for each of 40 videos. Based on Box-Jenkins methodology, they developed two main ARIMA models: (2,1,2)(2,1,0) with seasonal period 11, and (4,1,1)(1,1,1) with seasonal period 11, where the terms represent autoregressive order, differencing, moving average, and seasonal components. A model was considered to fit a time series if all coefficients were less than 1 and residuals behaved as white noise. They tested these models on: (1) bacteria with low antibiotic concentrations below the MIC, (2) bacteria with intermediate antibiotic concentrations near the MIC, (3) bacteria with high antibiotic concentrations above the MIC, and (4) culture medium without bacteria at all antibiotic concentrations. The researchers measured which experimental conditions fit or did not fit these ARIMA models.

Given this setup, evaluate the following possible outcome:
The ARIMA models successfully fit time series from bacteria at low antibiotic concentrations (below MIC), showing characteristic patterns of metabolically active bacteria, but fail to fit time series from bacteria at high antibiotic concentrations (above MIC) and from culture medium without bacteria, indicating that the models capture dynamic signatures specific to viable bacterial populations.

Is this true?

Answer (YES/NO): NO